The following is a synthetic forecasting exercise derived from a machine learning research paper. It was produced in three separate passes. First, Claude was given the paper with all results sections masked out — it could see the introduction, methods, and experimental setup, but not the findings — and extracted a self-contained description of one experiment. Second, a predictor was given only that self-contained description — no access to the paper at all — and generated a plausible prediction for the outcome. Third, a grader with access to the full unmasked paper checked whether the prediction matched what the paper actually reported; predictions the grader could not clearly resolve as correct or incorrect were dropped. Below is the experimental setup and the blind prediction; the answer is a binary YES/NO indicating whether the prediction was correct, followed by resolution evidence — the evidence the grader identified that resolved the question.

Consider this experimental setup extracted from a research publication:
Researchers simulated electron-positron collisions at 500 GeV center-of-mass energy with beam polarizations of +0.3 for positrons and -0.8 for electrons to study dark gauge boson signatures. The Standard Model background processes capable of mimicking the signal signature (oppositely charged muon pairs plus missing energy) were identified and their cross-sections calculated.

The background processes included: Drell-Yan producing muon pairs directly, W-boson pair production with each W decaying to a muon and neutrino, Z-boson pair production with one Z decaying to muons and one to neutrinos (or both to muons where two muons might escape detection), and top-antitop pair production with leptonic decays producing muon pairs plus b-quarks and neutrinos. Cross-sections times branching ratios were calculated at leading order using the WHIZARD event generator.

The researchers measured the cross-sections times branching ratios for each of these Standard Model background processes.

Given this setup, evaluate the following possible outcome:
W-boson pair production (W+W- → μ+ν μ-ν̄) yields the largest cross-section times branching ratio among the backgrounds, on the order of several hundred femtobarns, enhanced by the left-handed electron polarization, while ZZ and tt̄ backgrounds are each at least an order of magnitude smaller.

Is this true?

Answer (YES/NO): NO